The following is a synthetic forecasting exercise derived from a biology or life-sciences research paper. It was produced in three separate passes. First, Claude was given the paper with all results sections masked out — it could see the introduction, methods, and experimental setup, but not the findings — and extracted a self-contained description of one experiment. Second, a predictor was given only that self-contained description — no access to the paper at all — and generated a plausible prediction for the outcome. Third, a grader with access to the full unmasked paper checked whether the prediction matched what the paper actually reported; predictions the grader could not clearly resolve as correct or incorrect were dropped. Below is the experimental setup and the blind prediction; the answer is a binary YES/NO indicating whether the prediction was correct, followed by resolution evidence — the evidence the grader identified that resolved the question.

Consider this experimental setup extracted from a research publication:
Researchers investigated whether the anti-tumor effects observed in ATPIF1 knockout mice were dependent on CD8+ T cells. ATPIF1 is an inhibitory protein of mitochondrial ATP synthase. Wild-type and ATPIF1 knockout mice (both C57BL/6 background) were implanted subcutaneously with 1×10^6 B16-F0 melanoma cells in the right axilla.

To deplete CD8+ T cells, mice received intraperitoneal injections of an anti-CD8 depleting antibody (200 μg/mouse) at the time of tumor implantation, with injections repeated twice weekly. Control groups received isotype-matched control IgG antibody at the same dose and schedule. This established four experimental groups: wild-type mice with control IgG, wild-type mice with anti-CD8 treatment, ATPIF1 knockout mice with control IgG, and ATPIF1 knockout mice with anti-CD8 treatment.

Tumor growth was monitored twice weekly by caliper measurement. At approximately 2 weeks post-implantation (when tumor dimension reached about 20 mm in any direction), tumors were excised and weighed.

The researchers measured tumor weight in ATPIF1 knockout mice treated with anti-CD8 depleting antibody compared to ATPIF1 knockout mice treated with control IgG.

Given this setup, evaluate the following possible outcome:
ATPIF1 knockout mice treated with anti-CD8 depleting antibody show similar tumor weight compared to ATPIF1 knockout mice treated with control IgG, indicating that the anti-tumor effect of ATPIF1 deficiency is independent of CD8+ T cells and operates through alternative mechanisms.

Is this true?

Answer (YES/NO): NO